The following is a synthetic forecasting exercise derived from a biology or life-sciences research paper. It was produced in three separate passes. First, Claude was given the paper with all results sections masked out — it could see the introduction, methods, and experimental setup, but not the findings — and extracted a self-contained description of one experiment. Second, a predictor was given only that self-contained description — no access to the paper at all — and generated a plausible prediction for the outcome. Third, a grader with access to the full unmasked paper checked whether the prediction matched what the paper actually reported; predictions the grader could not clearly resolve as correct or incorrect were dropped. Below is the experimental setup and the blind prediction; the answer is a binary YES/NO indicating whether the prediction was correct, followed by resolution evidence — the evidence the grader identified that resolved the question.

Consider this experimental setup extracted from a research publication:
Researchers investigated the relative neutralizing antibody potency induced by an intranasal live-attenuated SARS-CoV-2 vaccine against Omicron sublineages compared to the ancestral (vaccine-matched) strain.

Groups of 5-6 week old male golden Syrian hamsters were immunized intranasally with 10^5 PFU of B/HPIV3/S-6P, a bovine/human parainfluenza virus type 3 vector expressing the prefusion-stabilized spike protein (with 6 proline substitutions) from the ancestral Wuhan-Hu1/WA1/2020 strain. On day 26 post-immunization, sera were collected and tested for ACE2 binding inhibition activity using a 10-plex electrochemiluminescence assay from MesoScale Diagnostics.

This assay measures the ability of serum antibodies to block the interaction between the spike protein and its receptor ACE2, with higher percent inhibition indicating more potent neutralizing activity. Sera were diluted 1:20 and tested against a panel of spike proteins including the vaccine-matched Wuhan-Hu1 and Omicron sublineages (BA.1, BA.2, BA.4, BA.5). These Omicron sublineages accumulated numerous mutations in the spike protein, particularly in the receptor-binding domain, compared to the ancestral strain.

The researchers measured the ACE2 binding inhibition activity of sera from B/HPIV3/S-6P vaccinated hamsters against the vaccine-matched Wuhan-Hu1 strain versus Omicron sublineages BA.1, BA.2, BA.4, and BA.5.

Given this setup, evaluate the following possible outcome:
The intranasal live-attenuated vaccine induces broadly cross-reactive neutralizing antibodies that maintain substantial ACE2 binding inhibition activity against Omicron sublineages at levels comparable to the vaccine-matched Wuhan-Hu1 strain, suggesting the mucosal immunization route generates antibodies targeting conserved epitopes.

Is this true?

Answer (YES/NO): NO